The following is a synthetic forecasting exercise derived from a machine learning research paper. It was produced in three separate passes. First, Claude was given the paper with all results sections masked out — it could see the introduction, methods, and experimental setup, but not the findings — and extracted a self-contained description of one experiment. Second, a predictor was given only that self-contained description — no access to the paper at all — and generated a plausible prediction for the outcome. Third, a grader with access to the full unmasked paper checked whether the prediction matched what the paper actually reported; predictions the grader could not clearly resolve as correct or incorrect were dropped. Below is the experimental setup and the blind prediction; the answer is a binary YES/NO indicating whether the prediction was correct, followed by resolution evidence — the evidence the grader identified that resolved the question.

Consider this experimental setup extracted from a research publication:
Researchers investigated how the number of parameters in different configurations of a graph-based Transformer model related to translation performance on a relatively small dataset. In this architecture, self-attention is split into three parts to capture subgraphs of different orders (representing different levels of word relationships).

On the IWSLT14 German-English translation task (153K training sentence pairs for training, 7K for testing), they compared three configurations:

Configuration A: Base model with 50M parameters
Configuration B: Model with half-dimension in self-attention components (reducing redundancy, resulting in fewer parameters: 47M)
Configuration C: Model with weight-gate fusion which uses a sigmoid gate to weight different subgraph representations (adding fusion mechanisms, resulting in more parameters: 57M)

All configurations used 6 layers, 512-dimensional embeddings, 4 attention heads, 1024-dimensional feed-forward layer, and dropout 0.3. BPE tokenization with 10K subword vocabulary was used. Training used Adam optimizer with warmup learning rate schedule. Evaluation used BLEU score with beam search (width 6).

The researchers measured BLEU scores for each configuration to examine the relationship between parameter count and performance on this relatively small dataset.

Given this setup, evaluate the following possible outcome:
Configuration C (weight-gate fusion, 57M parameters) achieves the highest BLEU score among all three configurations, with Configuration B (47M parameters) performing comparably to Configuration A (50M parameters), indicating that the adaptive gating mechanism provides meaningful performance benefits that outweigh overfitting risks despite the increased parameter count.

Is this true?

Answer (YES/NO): NO